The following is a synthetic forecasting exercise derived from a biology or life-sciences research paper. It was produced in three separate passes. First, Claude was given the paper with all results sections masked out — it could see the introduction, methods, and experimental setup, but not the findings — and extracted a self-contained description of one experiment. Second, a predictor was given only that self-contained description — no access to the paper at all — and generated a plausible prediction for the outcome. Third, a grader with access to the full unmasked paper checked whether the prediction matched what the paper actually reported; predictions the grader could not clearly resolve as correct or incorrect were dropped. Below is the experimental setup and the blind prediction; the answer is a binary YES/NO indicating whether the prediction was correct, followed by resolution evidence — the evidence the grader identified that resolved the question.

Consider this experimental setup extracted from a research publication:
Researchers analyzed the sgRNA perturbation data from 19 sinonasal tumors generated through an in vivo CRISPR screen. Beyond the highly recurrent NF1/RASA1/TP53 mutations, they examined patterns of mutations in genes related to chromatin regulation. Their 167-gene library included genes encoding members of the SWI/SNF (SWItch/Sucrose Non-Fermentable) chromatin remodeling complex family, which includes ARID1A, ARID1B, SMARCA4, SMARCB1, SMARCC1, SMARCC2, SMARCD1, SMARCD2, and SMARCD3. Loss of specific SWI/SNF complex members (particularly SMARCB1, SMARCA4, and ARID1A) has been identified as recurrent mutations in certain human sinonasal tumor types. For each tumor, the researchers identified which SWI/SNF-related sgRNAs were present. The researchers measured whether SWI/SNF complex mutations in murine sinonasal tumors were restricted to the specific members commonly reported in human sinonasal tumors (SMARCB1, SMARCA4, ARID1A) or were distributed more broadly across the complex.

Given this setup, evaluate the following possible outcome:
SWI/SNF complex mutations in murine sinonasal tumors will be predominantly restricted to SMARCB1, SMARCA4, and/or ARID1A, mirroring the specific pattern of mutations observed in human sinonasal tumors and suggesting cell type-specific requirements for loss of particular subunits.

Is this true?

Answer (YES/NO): NO